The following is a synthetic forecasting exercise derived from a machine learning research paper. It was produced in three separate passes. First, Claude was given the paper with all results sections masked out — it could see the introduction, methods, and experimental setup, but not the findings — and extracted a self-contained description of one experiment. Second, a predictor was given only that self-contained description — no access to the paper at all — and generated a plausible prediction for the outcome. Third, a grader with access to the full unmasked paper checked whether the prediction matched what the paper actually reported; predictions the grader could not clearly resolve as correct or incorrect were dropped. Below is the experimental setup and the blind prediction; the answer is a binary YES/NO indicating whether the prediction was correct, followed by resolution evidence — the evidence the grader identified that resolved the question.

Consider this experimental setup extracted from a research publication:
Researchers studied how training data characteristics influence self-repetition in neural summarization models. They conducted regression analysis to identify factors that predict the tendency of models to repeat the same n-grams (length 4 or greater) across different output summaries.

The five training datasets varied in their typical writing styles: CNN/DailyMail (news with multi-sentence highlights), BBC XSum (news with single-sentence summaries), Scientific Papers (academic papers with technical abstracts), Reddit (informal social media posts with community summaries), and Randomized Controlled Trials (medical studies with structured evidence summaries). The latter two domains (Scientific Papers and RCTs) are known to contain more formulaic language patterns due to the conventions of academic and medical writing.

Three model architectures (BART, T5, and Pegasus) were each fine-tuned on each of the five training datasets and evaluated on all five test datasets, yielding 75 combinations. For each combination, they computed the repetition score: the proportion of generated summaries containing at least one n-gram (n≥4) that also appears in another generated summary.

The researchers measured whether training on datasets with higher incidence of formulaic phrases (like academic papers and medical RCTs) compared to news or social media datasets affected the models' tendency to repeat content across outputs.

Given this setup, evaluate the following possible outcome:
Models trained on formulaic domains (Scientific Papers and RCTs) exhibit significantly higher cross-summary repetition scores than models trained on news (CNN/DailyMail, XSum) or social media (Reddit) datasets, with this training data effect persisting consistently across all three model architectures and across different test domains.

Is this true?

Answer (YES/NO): YES